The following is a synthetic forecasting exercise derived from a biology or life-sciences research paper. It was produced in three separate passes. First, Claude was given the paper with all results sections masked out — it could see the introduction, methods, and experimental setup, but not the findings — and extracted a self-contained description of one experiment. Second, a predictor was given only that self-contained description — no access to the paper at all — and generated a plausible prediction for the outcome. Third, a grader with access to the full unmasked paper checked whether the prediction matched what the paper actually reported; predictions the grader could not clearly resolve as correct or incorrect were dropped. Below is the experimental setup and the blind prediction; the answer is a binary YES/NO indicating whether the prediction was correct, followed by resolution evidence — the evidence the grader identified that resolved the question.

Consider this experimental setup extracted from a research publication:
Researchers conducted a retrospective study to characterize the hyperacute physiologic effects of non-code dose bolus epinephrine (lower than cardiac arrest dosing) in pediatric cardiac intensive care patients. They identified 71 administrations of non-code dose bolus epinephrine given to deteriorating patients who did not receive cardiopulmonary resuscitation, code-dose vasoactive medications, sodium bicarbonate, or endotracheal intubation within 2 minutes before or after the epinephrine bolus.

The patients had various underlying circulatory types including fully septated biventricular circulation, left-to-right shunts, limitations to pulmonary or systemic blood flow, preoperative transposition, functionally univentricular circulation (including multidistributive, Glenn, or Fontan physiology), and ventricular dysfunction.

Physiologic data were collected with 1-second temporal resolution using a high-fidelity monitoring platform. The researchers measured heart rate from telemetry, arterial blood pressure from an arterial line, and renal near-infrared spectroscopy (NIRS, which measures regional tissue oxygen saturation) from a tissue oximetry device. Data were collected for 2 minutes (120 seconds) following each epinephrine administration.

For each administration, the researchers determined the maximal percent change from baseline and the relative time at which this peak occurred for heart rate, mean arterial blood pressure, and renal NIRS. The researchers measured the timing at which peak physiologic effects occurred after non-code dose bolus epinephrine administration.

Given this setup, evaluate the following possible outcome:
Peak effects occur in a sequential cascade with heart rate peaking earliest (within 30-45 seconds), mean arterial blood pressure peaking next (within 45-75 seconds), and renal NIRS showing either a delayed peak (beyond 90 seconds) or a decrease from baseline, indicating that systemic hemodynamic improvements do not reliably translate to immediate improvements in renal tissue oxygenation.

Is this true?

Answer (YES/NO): NO